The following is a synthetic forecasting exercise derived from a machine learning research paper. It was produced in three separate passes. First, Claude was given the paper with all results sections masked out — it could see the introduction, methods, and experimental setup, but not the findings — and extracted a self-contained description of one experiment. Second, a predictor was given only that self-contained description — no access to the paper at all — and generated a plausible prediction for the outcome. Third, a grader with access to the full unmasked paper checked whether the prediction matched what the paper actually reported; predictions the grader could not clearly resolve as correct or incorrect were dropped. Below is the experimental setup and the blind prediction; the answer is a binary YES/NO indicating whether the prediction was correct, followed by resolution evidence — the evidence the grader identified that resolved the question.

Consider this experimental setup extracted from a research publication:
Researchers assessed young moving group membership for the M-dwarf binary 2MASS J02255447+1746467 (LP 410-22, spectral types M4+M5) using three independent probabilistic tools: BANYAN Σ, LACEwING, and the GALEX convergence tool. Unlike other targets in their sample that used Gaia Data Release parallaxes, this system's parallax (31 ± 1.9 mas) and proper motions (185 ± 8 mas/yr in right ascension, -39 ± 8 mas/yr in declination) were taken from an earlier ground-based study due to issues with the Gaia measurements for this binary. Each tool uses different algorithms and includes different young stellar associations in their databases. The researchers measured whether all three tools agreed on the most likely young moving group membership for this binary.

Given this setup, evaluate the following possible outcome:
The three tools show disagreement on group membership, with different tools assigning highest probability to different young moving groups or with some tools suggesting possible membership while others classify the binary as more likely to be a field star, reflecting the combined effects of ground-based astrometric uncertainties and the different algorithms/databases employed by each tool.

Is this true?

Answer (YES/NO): YES